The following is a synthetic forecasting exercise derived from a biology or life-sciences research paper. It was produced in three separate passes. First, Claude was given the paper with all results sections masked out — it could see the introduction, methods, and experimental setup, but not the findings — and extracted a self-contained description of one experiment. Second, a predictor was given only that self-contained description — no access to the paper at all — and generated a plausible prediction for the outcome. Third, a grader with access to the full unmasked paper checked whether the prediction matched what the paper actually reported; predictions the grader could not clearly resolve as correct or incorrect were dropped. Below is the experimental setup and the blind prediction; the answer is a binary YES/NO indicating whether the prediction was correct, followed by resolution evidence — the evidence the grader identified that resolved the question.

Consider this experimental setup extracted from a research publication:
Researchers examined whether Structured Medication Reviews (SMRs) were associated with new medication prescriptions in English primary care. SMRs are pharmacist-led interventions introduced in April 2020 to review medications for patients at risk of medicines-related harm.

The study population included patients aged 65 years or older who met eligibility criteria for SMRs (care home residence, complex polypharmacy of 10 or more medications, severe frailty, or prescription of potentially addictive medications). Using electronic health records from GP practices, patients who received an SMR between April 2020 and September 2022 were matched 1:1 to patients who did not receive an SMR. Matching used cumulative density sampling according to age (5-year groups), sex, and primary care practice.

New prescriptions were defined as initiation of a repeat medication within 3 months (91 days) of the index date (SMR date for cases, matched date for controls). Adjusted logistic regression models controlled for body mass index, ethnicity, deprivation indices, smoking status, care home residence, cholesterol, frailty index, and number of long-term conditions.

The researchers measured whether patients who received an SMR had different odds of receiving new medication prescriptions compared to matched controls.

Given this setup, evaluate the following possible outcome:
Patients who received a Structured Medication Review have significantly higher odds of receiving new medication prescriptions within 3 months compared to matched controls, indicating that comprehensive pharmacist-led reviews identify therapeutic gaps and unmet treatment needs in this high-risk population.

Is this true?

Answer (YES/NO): YES